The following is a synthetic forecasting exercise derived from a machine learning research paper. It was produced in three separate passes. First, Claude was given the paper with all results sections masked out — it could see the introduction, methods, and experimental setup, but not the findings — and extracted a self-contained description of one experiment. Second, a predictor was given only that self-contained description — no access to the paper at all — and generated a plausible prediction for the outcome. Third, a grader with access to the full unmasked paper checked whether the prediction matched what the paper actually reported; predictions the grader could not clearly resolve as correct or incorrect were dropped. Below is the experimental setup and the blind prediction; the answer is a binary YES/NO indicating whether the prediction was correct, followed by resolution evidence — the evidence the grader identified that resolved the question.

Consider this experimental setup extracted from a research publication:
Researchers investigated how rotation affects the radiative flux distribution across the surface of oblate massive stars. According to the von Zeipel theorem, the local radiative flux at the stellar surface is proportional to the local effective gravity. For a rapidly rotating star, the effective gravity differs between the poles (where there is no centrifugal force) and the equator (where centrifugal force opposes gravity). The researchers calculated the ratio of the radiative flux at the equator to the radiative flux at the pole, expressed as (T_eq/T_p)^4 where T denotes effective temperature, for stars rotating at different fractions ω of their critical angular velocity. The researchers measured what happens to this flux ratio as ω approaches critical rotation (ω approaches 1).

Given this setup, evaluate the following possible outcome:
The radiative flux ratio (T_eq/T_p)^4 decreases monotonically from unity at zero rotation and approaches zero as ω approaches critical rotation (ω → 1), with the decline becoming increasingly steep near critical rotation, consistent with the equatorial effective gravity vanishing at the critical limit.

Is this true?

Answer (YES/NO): YES